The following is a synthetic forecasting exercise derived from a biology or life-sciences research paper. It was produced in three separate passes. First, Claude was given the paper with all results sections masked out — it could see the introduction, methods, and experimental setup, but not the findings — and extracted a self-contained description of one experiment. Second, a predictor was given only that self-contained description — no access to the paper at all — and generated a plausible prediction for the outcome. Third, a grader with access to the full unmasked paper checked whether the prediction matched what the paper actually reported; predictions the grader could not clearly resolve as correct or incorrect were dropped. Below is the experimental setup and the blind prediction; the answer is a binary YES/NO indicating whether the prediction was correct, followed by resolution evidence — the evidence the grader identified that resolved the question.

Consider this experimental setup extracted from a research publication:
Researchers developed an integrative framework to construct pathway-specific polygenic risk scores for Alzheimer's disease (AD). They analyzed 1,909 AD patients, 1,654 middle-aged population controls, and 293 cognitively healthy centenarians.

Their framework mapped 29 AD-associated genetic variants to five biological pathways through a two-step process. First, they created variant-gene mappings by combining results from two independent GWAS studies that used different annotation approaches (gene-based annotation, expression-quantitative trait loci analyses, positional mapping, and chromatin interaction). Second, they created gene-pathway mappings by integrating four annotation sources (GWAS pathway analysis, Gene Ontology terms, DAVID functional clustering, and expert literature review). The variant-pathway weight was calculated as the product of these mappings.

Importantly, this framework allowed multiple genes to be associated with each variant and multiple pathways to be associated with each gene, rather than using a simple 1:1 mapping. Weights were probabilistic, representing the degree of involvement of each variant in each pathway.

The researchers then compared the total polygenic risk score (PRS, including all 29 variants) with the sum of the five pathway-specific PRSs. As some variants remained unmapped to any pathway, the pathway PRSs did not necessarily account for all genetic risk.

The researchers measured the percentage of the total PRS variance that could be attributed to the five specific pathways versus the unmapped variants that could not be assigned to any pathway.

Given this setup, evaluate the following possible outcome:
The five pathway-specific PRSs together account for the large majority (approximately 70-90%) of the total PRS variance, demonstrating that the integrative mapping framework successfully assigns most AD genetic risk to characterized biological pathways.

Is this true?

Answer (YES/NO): NO